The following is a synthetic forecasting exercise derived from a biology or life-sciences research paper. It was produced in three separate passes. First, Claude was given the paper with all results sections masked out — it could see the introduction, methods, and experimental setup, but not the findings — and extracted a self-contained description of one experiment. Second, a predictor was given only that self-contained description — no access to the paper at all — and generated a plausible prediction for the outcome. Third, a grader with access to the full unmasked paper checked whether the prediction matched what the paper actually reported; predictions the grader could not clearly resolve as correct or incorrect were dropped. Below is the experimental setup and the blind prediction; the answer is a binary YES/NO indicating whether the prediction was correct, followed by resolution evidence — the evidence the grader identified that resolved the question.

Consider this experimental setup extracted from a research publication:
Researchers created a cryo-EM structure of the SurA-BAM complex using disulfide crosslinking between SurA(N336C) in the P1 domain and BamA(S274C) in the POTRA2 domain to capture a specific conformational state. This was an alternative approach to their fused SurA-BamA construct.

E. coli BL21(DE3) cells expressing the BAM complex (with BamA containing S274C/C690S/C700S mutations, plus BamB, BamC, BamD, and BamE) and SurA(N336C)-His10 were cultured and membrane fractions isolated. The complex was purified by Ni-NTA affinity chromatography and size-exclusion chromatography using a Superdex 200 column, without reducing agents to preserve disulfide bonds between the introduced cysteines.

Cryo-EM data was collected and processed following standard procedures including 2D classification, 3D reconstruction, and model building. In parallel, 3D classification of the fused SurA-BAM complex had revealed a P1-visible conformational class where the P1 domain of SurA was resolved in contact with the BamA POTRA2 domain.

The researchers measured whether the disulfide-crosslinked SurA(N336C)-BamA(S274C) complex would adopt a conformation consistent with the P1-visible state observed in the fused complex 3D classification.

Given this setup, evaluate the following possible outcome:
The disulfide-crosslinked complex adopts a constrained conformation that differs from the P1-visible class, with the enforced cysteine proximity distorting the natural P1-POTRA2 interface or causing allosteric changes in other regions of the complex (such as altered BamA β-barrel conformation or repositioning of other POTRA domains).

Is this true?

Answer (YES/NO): NO